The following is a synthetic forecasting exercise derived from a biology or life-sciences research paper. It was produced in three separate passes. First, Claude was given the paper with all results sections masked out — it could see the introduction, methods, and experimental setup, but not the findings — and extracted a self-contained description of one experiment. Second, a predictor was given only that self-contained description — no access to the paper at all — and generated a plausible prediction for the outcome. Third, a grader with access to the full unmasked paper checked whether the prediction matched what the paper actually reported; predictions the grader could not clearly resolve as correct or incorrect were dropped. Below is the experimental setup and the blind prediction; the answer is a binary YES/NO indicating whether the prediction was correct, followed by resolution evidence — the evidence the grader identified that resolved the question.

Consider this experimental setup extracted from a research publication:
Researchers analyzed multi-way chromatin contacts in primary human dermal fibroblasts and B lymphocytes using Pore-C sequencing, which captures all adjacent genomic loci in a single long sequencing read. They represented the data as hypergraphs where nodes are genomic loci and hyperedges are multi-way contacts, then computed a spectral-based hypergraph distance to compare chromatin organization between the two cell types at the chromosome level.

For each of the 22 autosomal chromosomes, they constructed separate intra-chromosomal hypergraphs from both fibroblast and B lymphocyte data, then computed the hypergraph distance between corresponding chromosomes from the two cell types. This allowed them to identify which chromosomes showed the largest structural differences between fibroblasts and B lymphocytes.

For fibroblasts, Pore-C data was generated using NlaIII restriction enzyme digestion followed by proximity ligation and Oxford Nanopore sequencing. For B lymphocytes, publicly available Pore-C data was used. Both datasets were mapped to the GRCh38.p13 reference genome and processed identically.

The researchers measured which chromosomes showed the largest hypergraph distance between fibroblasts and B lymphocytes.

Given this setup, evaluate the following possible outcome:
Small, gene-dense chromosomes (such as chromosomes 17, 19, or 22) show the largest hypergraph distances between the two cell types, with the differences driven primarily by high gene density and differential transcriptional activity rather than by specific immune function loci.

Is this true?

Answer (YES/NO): NO